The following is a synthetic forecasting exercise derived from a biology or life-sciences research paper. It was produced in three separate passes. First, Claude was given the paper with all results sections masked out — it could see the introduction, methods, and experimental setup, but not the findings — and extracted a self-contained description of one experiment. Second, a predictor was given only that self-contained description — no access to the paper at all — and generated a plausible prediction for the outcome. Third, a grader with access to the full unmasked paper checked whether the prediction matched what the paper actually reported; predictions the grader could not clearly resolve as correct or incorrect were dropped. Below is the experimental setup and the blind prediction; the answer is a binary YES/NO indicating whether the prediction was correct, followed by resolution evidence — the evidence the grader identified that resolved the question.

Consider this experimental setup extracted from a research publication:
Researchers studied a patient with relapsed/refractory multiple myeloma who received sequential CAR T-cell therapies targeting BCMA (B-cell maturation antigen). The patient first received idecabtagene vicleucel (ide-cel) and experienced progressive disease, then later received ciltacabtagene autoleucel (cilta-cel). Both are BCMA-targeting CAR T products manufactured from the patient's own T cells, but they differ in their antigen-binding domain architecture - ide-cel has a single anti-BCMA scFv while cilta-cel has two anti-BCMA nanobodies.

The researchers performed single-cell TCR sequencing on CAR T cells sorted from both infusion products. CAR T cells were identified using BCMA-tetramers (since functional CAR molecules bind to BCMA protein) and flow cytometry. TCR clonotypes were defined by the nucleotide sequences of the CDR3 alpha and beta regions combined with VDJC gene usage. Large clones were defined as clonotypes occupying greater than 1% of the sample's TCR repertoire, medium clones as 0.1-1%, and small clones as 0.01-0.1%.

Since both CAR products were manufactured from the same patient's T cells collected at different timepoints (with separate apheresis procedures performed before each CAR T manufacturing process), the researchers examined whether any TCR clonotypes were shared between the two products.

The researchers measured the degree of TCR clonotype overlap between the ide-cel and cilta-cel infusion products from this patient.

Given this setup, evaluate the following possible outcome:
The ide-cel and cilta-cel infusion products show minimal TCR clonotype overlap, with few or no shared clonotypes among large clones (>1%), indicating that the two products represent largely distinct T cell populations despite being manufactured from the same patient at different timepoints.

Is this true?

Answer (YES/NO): YES